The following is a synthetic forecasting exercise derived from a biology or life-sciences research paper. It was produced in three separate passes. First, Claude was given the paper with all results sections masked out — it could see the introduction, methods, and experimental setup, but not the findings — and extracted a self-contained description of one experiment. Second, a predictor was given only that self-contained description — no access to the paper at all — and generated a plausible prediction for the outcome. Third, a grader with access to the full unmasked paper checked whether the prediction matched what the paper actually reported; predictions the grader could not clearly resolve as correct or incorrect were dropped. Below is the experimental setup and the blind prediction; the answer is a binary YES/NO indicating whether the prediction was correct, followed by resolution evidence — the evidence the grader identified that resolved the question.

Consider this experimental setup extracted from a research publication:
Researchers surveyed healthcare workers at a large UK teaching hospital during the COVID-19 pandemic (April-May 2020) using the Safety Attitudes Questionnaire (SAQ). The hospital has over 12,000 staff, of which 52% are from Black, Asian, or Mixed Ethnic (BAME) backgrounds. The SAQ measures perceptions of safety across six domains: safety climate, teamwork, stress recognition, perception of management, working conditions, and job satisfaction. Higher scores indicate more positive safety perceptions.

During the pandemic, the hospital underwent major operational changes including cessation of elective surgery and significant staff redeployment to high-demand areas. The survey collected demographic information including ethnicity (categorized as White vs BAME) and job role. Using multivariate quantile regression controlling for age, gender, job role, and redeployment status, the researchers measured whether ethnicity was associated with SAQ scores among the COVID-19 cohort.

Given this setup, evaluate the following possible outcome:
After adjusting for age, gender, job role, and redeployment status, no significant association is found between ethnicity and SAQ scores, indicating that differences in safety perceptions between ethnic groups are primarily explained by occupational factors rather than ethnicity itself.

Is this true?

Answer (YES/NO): NO